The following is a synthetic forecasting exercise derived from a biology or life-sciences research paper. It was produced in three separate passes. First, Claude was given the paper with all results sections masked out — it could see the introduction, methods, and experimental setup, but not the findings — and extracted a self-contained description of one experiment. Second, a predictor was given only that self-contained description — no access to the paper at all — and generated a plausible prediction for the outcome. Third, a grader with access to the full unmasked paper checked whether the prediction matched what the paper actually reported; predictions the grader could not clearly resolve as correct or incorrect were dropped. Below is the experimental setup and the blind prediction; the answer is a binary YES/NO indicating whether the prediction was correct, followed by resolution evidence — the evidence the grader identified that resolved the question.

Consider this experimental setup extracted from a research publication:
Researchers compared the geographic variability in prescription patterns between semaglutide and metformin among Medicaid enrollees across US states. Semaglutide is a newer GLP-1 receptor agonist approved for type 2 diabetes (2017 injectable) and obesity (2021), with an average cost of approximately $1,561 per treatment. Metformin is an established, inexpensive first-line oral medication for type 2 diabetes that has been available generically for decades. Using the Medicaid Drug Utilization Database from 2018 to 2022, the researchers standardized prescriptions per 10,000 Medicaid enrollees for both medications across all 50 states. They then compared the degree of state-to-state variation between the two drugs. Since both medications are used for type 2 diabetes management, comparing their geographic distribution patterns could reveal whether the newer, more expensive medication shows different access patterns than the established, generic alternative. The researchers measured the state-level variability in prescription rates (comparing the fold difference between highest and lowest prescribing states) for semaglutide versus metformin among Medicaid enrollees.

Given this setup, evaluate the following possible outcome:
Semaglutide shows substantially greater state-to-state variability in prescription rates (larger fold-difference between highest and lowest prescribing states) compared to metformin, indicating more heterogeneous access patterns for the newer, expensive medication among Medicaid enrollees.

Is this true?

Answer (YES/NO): YES